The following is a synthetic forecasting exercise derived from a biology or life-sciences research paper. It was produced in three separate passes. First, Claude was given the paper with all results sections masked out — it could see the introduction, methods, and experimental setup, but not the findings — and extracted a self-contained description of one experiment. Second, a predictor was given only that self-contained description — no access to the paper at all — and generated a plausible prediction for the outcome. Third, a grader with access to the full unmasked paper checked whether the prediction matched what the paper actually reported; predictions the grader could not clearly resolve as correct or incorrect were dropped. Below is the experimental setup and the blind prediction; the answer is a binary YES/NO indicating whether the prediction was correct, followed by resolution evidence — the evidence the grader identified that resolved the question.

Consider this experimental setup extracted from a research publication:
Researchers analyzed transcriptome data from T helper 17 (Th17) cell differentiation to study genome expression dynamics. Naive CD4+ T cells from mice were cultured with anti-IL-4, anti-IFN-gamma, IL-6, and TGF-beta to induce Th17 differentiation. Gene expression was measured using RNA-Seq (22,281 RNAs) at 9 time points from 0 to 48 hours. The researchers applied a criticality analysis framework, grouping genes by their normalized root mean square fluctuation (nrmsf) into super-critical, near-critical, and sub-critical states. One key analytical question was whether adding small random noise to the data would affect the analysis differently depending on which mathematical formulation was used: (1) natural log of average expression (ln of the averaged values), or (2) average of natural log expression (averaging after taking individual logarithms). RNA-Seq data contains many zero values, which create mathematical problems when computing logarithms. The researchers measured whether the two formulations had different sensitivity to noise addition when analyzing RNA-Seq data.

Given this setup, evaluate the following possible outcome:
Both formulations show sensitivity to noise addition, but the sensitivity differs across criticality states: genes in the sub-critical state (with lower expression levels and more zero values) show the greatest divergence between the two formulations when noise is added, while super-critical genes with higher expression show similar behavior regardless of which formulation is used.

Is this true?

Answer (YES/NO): NO